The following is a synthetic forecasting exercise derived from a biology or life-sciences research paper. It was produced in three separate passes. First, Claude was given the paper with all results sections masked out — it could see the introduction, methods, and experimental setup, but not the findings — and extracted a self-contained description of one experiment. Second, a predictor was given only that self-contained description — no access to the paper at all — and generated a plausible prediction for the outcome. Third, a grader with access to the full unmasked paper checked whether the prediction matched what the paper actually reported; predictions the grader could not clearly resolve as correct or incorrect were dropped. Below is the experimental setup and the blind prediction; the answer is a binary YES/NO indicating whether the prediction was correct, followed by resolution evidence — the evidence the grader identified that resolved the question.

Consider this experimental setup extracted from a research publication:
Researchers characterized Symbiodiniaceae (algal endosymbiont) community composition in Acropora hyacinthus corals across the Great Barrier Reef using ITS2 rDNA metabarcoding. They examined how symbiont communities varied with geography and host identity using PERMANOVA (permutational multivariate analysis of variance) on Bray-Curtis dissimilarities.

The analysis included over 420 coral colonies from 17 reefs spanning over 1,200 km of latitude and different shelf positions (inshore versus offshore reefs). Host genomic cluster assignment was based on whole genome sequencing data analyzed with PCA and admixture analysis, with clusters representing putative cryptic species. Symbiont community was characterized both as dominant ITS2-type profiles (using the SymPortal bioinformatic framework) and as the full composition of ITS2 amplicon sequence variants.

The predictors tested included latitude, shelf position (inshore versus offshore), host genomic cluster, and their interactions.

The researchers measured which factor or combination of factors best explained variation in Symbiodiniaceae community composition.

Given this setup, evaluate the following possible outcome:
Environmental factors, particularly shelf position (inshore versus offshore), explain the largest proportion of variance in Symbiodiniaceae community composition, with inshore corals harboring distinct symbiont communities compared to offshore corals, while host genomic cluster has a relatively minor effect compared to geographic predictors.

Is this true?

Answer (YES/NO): YES